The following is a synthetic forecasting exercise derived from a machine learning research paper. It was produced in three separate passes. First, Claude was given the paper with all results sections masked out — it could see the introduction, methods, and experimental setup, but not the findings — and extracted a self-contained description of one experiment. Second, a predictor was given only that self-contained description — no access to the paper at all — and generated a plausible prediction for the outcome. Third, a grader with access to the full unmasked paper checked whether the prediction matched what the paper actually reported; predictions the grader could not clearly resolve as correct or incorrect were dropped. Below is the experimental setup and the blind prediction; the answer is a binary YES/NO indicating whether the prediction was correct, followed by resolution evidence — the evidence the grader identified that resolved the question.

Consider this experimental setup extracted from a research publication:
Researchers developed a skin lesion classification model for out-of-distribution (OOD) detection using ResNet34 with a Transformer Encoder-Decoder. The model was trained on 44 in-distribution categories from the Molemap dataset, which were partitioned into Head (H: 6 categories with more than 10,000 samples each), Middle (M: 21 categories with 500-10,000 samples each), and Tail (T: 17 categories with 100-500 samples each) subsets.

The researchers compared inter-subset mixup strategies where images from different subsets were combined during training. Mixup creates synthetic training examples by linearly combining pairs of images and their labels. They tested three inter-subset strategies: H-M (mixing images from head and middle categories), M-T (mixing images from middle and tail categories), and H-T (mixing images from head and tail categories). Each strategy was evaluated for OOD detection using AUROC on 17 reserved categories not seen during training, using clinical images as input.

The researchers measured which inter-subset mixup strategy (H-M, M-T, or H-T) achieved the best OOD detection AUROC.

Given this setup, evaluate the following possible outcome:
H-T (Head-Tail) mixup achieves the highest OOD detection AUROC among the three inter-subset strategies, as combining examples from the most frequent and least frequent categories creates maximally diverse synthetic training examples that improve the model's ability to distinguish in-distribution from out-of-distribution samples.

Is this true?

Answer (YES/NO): NO